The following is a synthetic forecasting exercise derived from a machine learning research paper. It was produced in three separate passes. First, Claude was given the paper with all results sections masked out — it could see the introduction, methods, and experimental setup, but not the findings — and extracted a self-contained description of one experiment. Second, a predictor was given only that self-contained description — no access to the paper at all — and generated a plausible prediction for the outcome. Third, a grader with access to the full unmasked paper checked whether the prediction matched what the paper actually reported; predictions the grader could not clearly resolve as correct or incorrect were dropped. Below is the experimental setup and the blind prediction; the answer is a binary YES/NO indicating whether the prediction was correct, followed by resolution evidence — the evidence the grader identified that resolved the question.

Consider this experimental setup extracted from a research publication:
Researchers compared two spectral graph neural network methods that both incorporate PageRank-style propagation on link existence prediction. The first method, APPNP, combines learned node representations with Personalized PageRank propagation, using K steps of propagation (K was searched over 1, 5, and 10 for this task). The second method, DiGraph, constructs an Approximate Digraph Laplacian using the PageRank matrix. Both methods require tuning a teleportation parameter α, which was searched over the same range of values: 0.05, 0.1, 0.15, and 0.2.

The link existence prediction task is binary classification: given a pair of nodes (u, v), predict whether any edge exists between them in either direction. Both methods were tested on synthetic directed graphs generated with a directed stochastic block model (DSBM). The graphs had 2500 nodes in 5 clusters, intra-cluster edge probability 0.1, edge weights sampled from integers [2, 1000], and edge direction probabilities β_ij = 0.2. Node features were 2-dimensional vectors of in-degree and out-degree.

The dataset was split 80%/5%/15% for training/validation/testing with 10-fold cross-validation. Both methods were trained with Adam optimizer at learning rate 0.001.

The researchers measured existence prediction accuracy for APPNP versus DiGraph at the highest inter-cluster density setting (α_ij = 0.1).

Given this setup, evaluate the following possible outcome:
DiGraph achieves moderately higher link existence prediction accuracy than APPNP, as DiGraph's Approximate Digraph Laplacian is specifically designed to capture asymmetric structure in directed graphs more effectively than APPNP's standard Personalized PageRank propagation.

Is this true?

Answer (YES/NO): NO